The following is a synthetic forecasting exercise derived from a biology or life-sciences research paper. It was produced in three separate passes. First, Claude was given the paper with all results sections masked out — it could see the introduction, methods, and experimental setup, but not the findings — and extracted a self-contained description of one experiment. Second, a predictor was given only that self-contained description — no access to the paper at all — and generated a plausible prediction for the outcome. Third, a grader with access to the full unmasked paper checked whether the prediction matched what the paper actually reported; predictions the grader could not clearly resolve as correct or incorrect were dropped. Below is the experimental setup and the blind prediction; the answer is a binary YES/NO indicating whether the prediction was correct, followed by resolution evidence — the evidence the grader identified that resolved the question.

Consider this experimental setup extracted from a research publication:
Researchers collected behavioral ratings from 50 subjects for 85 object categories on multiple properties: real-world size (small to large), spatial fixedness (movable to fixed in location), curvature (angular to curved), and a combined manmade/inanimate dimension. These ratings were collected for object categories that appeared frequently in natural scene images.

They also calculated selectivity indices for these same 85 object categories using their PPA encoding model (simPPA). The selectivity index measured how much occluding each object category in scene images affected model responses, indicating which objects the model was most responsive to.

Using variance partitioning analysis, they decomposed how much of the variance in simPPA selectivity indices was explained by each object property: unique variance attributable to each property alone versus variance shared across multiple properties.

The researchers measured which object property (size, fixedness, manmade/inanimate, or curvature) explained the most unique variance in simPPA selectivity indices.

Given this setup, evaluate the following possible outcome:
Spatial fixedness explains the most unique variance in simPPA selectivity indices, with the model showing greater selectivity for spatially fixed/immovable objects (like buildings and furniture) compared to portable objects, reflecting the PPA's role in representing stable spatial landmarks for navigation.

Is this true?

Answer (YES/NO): NO